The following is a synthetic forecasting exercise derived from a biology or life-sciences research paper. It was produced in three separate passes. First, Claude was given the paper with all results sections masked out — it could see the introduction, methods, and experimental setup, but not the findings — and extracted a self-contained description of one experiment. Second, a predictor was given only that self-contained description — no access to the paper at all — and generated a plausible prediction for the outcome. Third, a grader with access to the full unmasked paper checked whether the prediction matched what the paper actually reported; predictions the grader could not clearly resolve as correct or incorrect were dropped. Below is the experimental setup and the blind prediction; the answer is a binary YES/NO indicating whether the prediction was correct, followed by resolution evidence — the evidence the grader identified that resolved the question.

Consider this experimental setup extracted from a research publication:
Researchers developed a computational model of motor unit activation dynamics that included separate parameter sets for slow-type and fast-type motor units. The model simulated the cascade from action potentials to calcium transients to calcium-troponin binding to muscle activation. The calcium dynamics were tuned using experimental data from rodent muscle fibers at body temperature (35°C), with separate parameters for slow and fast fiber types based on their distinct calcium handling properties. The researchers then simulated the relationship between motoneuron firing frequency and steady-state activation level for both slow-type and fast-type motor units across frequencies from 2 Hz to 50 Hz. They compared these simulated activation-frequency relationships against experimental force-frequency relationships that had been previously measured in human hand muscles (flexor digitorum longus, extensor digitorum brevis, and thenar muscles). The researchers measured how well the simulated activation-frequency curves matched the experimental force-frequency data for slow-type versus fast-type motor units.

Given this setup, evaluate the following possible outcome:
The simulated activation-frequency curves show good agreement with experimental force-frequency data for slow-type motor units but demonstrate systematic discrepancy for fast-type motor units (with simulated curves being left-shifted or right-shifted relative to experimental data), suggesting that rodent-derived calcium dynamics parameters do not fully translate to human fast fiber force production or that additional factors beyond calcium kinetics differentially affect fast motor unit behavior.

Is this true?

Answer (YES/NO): YES